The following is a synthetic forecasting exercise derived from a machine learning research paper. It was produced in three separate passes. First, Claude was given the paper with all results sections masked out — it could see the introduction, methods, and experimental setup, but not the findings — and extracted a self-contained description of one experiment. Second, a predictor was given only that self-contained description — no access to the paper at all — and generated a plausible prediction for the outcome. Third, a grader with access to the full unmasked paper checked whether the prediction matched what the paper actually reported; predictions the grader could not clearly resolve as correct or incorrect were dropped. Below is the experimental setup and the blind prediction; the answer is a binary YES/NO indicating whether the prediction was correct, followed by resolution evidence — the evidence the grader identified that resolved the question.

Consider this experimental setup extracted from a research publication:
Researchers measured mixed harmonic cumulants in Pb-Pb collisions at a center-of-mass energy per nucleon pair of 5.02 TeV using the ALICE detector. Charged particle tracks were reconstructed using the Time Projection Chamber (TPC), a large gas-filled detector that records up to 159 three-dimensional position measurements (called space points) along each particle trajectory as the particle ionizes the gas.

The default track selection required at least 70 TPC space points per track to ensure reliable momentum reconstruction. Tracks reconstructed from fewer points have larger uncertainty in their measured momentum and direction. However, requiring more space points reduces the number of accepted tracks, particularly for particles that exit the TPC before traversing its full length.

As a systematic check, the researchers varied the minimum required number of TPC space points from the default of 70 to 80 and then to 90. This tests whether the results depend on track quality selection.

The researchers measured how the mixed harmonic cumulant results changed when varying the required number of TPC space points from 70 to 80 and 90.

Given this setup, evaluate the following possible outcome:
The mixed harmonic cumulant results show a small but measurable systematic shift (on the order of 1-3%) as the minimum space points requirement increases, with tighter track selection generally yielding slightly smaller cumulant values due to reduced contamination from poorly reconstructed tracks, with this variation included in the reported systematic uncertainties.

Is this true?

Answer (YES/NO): NO